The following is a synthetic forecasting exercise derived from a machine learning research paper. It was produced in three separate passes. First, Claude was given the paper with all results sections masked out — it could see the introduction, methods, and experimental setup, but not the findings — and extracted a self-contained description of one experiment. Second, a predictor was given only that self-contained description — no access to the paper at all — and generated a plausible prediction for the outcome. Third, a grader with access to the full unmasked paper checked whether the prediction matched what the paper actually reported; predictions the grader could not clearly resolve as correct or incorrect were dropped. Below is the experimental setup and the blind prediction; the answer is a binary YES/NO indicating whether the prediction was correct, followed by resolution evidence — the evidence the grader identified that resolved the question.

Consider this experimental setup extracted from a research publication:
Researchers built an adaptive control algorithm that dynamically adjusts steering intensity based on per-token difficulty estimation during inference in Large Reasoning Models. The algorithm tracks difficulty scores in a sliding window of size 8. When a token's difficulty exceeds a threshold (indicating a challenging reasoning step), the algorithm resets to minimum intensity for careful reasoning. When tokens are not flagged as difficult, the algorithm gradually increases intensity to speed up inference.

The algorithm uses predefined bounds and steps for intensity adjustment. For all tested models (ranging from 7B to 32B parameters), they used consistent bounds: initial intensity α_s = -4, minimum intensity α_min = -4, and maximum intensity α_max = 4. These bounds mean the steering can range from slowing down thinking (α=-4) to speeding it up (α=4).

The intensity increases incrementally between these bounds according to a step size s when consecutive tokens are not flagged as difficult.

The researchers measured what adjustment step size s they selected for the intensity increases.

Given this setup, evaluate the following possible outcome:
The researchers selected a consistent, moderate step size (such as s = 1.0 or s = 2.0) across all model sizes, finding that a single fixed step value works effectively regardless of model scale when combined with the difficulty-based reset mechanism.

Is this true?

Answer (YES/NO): YES